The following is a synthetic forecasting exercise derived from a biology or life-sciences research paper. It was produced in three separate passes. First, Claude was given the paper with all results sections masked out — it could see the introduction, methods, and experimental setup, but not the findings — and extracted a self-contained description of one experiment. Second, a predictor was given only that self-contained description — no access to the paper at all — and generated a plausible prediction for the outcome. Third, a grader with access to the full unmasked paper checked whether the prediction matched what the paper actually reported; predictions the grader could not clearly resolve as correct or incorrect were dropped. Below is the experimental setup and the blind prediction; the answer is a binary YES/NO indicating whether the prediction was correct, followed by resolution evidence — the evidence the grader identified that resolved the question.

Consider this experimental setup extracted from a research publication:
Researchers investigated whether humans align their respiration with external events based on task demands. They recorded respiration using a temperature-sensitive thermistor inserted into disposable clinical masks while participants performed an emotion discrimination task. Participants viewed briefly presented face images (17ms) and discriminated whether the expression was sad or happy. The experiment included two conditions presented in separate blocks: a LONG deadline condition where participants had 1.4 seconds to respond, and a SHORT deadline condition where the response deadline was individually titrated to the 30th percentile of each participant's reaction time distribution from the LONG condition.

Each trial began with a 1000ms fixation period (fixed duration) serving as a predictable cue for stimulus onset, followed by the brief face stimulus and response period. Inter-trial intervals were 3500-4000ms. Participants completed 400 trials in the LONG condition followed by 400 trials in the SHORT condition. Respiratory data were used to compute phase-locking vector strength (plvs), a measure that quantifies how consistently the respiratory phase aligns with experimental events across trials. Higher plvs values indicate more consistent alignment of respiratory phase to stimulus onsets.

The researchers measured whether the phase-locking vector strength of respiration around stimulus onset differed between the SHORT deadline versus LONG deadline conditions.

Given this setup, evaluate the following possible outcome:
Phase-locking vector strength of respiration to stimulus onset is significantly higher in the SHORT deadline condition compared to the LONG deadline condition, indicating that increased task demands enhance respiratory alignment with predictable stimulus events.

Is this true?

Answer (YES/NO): YES